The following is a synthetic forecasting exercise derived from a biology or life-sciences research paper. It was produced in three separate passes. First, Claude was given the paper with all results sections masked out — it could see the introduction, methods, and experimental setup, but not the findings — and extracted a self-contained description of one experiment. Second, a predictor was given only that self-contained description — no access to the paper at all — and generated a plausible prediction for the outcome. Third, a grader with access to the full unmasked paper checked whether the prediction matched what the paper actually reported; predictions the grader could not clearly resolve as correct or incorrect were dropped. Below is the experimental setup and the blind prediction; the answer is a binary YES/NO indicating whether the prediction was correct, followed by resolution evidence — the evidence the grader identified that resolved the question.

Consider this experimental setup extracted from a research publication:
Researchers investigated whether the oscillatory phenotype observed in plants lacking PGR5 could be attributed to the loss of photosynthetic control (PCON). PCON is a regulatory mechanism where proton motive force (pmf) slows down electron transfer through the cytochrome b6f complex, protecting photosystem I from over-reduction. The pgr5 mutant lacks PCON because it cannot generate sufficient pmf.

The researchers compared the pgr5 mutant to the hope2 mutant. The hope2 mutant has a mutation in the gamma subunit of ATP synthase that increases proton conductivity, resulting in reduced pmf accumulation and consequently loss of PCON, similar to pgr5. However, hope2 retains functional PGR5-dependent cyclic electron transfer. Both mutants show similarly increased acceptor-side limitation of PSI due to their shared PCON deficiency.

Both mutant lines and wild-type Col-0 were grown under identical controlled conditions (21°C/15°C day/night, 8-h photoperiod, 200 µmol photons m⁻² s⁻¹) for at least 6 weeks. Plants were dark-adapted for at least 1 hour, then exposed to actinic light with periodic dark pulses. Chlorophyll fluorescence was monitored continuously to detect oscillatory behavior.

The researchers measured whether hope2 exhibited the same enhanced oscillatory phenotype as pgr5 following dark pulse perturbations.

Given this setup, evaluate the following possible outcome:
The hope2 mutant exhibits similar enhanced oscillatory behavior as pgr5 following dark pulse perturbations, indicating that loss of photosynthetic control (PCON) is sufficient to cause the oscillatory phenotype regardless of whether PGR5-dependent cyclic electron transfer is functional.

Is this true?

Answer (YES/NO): NO